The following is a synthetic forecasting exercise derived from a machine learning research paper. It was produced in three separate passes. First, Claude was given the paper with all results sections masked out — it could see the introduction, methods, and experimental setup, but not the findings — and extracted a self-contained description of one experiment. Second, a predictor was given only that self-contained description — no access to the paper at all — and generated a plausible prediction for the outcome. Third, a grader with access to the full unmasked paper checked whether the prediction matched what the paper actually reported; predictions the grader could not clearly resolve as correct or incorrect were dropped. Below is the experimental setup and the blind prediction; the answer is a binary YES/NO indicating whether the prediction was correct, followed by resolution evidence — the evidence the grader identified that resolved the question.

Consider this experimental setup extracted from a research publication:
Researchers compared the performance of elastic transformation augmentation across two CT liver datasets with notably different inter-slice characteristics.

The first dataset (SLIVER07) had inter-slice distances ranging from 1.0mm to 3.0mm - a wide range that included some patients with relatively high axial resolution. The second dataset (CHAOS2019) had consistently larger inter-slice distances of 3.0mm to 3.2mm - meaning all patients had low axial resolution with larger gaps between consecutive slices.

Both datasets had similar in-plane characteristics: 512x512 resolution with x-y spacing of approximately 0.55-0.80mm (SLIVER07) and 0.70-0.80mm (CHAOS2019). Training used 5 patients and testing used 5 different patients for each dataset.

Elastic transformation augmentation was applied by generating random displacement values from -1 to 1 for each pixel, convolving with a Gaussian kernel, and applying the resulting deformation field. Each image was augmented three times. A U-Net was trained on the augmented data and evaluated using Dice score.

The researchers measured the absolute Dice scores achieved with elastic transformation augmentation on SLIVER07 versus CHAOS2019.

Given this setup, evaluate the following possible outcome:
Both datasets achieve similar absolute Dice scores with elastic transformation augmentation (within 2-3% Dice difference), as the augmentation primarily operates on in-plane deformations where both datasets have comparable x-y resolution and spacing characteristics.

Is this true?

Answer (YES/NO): YES